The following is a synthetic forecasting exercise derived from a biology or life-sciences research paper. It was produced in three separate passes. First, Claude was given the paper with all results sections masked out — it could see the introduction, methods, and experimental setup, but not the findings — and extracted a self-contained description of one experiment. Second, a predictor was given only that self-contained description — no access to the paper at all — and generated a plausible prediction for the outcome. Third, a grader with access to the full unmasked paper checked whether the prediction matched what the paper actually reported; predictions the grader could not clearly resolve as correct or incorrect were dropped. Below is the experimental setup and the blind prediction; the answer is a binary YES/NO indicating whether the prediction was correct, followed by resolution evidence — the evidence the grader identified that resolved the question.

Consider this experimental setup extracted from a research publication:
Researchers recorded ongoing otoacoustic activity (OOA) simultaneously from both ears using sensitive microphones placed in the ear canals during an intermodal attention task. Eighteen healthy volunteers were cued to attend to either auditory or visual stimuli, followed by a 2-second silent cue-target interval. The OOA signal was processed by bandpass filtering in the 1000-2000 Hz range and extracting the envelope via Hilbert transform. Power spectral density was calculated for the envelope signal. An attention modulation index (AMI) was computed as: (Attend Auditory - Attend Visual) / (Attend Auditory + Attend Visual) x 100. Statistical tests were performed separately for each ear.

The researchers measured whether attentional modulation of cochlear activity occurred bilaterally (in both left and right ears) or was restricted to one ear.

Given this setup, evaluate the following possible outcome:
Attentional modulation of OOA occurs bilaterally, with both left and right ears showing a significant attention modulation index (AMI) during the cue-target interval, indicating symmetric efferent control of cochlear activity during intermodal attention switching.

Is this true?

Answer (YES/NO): YES